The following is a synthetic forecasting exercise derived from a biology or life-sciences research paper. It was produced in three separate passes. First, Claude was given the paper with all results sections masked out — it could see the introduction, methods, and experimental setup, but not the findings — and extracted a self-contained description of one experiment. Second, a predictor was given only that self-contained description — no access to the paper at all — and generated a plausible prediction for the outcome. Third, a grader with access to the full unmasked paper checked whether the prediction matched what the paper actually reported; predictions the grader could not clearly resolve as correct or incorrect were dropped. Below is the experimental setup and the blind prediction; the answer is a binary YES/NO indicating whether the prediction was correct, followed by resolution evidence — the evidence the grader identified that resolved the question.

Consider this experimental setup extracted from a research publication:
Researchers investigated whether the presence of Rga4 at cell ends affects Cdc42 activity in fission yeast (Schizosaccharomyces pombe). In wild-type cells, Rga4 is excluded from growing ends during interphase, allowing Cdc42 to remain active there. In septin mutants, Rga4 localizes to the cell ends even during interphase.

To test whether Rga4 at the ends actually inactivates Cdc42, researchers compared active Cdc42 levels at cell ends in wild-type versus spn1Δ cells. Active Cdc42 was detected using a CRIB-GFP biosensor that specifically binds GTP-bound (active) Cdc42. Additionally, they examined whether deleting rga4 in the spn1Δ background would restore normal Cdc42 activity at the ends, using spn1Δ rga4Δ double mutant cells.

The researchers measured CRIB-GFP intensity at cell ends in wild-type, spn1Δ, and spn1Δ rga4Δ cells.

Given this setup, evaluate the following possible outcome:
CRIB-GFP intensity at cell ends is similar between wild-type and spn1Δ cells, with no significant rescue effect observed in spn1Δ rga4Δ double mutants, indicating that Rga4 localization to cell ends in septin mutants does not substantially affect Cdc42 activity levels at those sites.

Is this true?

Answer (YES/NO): NO